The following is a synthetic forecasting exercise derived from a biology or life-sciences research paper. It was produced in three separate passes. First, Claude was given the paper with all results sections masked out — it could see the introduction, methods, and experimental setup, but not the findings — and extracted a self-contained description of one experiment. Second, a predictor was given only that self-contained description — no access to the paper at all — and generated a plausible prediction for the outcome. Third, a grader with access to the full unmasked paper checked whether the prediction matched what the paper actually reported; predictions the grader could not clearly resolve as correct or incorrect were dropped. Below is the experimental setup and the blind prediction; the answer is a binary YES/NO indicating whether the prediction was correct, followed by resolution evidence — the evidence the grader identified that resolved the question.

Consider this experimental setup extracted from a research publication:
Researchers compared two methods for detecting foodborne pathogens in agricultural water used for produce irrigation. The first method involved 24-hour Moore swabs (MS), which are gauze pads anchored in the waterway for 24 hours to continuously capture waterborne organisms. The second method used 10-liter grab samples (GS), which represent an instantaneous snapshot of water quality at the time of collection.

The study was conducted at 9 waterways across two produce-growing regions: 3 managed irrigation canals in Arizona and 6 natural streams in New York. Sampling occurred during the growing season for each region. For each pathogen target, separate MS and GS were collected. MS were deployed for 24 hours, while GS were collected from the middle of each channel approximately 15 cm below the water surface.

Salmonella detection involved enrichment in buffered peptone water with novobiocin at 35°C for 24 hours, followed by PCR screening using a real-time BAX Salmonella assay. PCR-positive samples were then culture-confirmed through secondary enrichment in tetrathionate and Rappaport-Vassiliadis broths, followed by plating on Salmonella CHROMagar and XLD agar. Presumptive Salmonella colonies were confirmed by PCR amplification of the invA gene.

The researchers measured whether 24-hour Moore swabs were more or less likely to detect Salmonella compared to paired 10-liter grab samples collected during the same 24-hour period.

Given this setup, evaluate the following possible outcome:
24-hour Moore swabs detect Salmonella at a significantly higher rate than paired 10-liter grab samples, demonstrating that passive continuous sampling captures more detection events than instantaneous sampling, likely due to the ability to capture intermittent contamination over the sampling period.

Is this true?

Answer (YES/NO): YES